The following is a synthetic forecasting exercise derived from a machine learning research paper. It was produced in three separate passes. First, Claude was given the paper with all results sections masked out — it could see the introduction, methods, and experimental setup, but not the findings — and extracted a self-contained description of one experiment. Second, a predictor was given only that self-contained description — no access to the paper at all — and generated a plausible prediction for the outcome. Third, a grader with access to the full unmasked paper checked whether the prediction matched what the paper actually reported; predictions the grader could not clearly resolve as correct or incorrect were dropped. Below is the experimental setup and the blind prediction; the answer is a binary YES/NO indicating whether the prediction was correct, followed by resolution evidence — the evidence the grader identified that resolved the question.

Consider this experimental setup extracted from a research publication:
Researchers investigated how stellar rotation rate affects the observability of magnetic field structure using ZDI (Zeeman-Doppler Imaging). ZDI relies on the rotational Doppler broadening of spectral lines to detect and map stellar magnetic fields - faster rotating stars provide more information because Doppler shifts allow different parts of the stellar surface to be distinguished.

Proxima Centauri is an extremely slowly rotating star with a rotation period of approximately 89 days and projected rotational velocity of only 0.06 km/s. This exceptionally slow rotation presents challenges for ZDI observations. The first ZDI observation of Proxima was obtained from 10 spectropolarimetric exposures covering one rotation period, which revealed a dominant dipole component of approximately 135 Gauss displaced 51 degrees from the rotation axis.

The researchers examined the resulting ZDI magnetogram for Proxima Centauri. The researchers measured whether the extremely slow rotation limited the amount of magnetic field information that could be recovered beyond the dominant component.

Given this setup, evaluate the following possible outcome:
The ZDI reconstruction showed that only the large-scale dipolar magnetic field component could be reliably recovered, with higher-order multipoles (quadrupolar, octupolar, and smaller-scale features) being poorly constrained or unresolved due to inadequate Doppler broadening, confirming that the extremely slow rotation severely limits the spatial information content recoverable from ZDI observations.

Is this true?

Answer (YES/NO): YES